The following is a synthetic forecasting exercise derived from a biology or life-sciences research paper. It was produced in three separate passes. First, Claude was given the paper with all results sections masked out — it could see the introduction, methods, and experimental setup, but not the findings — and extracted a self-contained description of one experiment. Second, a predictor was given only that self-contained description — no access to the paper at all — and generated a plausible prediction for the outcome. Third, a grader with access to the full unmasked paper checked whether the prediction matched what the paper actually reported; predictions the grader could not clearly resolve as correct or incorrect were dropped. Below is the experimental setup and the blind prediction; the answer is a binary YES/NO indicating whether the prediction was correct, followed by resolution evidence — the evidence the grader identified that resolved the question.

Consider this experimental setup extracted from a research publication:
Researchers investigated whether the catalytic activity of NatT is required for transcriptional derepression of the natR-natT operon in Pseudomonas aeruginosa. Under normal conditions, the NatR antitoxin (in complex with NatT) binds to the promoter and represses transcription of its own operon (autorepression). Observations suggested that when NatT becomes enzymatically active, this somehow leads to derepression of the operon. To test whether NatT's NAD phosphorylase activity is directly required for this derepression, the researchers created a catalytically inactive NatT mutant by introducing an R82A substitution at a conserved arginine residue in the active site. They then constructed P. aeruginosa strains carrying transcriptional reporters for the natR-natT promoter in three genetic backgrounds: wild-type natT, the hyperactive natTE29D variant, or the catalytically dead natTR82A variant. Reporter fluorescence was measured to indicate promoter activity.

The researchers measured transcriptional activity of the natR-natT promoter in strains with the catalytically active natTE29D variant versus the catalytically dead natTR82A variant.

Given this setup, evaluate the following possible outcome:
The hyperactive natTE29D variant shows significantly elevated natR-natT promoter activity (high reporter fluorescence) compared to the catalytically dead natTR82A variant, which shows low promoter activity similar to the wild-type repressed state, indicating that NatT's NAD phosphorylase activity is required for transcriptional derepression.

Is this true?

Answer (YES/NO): YES